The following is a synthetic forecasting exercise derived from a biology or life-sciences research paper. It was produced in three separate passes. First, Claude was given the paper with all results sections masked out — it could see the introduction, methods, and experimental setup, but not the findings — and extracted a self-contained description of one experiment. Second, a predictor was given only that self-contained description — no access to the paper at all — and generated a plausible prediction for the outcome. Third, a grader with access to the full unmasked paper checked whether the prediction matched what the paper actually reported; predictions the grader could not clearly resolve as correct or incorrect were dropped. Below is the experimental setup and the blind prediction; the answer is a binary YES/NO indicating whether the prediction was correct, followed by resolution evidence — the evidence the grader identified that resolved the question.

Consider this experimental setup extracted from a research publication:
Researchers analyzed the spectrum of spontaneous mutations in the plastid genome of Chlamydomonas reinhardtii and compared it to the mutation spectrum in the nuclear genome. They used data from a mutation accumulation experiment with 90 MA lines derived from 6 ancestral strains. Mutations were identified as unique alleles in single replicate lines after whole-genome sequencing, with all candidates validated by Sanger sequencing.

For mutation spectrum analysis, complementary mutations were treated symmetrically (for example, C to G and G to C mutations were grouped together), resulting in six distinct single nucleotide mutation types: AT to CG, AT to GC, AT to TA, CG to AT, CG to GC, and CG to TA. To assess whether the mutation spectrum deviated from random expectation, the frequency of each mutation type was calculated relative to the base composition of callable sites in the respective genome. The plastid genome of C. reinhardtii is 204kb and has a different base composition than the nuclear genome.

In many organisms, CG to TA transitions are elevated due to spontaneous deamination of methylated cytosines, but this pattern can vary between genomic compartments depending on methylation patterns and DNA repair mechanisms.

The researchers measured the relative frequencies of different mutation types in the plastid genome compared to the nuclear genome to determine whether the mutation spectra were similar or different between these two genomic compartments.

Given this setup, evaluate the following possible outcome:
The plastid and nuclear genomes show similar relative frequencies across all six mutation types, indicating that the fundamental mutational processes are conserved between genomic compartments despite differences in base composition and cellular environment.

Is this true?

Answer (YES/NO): NO